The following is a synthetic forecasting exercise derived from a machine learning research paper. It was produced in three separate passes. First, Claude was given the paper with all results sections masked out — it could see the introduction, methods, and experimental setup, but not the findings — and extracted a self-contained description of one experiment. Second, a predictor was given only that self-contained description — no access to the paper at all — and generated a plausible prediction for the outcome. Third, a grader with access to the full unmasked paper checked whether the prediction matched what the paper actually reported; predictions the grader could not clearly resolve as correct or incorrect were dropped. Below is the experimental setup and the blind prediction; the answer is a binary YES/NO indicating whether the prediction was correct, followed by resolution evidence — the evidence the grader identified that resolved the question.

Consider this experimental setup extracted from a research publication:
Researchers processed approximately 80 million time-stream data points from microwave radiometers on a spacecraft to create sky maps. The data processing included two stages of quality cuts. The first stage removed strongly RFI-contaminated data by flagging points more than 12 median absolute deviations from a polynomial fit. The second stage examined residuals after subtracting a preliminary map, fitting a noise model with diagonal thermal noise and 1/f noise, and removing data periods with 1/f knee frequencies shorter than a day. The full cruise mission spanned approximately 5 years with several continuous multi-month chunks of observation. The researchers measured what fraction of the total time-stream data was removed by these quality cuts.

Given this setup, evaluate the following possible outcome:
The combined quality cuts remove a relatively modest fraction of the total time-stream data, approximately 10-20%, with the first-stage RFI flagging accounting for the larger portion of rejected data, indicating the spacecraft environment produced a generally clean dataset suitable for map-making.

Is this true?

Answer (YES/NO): NO